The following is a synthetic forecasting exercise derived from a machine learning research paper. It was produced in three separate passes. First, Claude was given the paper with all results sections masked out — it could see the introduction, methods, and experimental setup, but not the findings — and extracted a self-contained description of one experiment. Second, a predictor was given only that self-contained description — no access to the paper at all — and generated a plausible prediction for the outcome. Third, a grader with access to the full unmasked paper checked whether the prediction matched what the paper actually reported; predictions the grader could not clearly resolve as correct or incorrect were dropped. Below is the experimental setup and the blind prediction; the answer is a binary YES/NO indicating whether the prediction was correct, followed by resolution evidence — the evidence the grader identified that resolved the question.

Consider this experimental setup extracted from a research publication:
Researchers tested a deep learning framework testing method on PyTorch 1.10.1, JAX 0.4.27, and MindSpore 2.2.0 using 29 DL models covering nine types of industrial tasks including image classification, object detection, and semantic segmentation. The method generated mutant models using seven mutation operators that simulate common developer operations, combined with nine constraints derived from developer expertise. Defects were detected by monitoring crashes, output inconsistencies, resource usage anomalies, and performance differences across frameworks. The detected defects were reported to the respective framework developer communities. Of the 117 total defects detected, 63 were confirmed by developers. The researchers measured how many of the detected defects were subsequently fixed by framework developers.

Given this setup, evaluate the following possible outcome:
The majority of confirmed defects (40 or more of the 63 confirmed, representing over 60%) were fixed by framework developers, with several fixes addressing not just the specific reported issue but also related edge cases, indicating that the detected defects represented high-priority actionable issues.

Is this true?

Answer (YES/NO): NO